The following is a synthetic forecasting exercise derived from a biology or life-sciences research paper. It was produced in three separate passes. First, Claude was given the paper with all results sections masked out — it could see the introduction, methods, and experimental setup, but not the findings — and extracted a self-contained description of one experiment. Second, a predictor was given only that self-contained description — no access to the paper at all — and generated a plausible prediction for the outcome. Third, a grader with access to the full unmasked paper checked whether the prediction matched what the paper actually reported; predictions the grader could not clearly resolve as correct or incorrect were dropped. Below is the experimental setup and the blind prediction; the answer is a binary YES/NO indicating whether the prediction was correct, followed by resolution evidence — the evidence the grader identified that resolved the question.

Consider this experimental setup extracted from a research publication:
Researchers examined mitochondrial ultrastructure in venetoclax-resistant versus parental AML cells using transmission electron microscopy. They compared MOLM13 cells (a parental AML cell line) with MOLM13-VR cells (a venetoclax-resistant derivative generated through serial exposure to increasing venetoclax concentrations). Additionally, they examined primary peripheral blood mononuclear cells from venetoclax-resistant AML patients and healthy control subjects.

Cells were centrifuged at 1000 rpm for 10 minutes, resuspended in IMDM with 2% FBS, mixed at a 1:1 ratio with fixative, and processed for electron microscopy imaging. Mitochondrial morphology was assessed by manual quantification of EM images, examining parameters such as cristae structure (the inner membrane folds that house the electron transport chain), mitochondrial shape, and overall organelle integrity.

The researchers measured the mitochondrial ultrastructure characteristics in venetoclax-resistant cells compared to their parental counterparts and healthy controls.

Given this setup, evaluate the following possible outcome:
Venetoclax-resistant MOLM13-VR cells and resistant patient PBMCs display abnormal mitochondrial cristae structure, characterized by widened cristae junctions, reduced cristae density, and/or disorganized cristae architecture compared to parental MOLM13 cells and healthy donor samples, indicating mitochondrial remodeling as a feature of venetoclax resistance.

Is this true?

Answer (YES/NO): NO